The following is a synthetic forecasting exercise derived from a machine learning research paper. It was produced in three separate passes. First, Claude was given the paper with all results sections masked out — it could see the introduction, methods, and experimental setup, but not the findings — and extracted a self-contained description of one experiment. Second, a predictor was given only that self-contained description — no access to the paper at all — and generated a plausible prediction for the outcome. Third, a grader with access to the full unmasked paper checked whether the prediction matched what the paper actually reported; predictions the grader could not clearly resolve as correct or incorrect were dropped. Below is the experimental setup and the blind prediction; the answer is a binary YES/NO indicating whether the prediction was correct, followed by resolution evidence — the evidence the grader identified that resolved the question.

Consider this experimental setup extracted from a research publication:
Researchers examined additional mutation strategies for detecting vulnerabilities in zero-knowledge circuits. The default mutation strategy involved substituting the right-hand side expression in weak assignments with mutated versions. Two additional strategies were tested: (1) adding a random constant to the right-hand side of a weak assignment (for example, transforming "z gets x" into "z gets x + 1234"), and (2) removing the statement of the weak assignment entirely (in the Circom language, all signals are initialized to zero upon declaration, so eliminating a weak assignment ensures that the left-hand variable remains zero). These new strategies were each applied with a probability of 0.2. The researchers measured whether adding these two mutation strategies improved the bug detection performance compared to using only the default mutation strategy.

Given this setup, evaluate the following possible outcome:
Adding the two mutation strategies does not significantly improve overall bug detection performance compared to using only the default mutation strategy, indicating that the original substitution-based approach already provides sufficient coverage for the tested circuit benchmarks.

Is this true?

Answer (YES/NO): YES